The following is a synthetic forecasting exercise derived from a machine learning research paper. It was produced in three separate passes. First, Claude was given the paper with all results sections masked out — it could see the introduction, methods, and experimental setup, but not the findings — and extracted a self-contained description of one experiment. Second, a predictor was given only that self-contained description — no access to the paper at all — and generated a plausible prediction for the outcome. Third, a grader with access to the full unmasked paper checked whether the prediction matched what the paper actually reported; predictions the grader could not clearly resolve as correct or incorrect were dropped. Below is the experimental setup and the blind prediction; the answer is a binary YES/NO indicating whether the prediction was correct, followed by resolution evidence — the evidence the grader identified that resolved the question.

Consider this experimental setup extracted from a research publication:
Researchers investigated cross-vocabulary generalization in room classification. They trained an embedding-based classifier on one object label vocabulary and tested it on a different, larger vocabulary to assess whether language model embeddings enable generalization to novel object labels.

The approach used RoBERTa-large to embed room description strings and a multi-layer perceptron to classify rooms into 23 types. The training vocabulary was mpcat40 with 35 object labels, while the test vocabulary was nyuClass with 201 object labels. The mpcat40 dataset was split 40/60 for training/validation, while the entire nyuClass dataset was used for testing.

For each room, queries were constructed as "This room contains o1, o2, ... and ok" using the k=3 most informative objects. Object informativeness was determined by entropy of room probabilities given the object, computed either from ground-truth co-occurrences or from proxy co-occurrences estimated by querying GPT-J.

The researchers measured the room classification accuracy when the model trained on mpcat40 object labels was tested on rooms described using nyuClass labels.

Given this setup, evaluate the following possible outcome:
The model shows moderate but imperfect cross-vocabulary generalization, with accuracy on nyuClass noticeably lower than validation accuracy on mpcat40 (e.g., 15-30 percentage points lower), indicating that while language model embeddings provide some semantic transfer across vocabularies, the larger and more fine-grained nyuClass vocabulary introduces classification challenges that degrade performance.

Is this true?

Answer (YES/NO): NO